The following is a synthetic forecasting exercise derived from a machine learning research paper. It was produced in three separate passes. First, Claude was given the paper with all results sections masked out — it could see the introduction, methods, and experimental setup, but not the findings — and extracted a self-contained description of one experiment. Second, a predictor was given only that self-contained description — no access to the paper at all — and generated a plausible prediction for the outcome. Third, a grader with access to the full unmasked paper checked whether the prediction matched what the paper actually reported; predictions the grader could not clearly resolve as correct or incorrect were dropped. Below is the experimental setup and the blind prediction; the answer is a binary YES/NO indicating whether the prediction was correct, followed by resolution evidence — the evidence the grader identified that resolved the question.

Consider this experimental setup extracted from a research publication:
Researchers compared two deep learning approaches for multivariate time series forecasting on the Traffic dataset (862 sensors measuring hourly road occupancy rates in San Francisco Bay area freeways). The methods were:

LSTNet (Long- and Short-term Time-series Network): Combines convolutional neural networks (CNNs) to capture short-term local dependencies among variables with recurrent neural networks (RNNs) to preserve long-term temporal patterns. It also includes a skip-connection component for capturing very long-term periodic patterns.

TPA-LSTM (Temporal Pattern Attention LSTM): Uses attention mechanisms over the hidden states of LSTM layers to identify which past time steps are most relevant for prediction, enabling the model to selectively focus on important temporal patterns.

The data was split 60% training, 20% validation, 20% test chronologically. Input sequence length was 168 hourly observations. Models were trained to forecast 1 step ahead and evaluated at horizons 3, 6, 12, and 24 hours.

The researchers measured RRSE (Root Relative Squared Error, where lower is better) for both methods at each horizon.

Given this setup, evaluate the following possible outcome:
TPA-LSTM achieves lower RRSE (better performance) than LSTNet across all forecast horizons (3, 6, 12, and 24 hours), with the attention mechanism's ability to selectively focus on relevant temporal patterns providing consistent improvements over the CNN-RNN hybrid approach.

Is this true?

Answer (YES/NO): YES